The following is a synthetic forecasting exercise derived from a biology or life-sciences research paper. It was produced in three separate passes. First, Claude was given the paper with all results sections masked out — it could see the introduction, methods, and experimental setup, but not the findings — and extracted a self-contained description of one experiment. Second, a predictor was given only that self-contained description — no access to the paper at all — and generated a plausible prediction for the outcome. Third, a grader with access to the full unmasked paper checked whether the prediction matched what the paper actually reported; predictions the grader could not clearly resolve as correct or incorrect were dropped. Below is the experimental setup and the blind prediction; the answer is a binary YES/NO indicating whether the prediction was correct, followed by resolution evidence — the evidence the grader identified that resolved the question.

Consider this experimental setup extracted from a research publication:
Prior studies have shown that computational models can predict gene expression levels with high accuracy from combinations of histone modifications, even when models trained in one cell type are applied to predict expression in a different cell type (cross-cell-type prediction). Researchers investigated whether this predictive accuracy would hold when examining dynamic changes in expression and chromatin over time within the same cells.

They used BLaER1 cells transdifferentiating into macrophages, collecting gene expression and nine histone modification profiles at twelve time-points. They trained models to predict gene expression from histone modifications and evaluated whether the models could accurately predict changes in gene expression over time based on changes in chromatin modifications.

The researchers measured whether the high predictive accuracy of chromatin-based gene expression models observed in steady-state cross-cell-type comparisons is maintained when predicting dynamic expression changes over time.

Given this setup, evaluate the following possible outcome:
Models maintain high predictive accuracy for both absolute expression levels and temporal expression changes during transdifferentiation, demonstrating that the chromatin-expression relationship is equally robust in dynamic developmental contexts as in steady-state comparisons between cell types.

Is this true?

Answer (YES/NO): NO